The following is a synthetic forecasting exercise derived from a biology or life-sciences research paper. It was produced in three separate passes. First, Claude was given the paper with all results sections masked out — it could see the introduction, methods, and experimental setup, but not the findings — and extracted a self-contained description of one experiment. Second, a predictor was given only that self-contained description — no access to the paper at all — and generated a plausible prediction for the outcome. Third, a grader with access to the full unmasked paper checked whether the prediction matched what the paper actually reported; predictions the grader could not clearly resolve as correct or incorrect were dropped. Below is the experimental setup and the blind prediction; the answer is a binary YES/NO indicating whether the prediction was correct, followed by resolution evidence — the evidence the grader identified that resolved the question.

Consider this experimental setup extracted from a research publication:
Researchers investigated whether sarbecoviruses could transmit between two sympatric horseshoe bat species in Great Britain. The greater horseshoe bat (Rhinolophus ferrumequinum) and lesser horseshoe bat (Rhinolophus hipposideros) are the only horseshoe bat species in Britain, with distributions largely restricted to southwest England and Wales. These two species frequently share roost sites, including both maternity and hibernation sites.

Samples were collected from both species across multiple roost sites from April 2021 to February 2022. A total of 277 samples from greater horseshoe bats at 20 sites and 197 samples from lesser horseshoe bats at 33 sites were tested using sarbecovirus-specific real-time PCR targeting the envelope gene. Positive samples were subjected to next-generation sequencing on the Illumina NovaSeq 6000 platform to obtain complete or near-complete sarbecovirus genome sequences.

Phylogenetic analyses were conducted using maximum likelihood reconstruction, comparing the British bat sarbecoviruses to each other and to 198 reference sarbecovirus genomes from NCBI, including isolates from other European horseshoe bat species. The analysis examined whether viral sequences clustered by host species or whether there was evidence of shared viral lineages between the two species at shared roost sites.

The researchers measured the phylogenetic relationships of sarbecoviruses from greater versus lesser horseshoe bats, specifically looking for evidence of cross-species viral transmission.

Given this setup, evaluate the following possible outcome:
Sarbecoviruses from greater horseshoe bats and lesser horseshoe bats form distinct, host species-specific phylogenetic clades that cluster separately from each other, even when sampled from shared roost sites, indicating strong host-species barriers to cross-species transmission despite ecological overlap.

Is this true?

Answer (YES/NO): NO